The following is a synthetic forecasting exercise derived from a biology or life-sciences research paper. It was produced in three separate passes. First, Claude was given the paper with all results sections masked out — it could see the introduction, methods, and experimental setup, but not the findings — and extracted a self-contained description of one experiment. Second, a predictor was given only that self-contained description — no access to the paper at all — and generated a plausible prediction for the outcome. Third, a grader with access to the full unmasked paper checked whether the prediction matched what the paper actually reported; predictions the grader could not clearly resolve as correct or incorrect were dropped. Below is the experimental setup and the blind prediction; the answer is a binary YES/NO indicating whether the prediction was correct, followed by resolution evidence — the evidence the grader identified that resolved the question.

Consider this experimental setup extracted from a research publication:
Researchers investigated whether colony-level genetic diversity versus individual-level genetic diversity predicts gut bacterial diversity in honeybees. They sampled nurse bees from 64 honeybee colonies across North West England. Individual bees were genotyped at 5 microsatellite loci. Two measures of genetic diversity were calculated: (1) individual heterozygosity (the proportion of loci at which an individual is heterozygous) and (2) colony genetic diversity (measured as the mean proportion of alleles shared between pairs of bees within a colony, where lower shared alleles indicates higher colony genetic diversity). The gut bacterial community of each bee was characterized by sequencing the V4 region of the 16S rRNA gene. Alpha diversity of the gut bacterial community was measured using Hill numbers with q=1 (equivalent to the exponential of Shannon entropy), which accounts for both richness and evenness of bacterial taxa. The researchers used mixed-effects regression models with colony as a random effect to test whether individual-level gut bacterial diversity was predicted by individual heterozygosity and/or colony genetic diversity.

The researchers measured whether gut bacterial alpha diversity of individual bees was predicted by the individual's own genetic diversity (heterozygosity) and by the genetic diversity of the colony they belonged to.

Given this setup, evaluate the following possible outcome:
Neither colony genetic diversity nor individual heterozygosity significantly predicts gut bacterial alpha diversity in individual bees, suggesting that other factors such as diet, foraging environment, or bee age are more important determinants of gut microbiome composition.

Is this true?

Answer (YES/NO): NO